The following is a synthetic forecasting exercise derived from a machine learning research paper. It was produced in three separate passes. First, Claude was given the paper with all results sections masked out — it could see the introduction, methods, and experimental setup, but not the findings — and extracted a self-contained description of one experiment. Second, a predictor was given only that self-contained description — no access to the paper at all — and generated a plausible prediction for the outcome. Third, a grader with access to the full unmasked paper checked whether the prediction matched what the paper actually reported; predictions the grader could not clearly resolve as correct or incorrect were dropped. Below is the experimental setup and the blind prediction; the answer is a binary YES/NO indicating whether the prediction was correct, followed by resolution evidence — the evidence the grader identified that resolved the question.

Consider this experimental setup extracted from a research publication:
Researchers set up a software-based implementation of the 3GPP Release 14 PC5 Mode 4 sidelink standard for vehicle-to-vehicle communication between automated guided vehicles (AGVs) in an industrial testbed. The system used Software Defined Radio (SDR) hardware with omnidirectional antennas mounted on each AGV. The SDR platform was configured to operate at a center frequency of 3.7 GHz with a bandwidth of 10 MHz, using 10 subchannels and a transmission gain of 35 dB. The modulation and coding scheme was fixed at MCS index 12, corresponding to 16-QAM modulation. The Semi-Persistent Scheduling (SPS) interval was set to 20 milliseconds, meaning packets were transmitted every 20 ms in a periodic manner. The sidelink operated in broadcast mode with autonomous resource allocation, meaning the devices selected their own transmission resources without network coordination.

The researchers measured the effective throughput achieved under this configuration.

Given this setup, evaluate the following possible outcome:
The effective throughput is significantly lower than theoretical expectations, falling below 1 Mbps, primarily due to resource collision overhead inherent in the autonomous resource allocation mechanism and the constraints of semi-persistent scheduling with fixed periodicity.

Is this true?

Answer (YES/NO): NO